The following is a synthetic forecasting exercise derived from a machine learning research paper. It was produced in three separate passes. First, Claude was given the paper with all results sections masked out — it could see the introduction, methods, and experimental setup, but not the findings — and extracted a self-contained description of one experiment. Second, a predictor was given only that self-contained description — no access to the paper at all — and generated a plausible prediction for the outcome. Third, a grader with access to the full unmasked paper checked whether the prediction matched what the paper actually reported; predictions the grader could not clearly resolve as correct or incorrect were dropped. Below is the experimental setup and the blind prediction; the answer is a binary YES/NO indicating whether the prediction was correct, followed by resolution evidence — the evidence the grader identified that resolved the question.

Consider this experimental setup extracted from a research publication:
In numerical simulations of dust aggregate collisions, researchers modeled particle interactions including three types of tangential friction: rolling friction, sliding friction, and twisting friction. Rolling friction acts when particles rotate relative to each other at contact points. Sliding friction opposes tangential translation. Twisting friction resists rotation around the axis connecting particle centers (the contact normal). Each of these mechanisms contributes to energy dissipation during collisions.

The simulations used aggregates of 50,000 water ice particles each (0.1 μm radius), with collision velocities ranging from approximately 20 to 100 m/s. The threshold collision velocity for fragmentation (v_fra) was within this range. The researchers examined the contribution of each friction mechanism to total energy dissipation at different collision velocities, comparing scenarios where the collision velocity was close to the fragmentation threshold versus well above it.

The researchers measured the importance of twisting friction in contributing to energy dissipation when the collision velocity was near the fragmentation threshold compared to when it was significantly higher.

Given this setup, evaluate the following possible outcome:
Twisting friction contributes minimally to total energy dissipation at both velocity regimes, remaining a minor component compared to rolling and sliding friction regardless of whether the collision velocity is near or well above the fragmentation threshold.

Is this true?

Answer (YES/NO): NO